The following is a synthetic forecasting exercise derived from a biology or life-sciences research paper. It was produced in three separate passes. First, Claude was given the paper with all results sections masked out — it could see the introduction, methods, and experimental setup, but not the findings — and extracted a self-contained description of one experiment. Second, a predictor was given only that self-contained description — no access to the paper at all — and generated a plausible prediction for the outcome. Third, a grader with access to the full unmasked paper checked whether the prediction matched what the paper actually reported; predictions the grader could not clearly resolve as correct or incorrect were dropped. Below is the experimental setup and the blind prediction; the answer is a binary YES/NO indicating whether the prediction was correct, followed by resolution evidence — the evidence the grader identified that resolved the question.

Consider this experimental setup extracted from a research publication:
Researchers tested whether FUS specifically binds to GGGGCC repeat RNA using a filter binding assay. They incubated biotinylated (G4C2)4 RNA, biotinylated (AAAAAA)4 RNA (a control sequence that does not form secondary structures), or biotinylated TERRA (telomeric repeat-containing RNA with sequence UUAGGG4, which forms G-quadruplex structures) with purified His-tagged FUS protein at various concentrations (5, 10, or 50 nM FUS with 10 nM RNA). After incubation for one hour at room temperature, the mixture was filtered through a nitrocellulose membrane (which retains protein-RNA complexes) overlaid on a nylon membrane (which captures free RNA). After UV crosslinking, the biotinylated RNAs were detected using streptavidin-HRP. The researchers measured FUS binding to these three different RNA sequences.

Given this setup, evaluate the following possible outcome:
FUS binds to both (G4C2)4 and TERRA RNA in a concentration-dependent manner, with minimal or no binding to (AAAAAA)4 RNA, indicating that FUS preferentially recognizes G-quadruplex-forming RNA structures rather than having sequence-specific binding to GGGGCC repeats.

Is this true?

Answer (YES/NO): YES